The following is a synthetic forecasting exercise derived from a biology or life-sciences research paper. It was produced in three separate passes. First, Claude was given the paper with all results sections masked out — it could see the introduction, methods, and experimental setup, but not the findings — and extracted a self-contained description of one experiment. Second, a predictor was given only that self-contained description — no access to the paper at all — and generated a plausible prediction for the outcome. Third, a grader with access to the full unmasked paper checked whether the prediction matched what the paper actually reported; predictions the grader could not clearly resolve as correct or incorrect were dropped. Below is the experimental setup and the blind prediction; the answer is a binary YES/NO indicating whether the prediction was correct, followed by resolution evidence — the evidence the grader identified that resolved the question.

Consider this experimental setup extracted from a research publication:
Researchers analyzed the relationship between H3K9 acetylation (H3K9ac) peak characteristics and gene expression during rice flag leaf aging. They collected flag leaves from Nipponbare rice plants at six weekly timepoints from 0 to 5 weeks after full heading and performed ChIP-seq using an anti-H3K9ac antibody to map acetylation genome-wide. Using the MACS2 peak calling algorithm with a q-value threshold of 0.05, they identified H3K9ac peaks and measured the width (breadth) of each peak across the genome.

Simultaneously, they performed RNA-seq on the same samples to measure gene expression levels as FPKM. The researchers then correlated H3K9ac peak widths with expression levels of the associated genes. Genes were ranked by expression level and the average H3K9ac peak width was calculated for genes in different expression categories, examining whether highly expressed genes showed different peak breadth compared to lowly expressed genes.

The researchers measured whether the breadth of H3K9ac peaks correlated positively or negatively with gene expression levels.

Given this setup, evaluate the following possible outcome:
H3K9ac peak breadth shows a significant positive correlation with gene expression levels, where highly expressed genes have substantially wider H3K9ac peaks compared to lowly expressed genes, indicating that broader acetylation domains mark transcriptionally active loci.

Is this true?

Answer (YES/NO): YES